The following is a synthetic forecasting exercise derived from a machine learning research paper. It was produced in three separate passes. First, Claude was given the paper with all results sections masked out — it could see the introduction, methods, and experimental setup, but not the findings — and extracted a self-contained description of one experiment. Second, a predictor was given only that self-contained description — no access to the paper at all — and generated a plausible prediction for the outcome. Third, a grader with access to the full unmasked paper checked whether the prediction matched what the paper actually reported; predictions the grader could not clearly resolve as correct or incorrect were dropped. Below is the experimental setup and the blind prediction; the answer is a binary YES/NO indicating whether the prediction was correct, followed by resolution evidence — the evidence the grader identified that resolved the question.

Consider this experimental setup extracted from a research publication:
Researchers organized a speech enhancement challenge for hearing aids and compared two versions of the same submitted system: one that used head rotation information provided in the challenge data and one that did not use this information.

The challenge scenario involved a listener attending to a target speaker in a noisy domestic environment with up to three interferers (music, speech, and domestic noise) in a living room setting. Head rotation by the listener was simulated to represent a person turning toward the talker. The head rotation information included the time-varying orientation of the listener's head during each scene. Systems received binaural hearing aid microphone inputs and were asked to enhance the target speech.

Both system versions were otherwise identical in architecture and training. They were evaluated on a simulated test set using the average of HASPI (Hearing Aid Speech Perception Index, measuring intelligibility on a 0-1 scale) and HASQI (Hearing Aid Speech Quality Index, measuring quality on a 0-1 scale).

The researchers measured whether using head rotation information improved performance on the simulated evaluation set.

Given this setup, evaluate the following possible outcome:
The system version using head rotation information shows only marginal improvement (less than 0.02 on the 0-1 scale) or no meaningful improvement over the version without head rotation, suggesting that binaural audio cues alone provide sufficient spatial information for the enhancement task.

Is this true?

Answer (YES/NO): YES